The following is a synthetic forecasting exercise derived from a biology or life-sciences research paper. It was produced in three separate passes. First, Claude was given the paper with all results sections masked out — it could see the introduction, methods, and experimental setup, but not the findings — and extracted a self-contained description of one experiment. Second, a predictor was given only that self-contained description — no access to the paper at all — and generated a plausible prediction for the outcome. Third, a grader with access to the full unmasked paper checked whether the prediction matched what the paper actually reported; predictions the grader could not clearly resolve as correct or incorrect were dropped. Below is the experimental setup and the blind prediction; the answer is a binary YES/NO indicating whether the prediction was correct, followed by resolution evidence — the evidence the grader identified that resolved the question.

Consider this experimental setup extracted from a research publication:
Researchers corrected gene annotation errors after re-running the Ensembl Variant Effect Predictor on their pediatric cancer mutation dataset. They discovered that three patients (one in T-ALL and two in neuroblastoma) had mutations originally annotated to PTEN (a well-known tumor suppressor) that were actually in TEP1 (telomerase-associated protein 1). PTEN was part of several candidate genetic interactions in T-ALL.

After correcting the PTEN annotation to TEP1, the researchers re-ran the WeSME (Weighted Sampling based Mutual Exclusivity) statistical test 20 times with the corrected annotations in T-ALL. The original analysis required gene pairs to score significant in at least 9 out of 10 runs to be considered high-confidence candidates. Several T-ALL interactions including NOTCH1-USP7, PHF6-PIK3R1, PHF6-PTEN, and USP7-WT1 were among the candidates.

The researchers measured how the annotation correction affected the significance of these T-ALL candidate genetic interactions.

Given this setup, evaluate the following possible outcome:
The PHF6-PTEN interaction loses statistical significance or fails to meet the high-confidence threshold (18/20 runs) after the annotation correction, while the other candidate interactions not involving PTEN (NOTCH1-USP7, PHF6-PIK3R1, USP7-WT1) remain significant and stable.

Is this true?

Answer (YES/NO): NO